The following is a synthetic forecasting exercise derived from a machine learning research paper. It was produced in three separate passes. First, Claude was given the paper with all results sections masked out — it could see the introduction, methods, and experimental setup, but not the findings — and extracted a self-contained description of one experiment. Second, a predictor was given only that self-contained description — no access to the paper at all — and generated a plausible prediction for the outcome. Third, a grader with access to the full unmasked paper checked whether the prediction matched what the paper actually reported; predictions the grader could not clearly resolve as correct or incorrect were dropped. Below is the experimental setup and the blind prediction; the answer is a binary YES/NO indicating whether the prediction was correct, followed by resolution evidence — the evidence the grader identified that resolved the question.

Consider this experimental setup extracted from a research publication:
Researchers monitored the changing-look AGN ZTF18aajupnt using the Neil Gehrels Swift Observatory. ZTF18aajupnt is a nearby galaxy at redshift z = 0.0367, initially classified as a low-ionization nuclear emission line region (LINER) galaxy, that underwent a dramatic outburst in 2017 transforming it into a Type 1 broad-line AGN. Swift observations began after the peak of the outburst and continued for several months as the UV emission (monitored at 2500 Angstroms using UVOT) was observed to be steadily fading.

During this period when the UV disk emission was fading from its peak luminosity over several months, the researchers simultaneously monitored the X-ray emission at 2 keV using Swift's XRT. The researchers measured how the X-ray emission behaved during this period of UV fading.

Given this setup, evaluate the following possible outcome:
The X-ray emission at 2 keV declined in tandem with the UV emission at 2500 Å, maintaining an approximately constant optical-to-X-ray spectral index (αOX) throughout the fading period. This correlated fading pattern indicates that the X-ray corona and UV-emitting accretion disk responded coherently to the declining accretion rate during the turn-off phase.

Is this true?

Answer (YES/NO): NO